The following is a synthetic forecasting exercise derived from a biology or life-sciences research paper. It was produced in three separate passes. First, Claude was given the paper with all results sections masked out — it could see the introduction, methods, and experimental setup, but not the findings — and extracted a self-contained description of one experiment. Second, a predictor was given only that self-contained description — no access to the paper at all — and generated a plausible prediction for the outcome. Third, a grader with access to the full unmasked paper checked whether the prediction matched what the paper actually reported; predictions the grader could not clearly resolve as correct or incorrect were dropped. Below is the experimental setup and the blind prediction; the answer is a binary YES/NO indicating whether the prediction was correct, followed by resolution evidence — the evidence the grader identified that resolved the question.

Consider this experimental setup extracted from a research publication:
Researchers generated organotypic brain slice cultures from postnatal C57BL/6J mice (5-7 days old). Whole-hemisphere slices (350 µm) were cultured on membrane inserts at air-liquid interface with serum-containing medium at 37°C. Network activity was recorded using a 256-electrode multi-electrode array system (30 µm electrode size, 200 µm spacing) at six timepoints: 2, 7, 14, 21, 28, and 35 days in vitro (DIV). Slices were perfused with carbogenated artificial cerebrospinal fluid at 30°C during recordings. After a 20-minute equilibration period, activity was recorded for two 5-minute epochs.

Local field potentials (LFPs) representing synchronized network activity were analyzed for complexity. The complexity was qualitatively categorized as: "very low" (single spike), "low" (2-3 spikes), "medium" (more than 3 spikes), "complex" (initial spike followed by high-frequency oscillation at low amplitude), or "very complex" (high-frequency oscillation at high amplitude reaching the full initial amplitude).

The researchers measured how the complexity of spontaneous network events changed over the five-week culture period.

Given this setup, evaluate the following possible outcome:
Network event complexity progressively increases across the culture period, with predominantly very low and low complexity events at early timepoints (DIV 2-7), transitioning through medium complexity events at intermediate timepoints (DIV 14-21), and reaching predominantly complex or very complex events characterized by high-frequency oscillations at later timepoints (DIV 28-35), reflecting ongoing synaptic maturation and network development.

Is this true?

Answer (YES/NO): NO